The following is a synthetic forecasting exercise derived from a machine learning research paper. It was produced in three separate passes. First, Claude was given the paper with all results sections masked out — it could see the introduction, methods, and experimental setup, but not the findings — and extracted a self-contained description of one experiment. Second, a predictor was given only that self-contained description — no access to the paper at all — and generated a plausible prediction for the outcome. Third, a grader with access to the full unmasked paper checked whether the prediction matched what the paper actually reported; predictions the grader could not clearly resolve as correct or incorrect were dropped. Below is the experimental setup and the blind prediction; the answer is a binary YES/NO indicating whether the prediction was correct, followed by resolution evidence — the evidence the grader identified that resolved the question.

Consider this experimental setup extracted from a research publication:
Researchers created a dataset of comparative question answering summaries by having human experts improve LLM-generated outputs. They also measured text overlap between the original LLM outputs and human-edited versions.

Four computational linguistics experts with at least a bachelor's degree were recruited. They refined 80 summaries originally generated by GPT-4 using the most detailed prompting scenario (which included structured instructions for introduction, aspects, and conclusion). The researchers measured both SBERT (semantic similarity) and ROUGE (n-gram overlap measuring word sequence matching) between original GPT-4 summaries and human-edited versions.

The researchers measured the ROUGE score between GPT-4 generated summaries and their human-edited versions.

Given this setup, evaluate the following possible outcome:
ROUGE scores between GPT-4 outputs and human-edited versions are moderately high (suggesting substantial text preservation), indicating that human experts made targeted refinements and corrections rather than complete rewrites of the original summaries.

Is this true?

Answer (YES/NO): NO